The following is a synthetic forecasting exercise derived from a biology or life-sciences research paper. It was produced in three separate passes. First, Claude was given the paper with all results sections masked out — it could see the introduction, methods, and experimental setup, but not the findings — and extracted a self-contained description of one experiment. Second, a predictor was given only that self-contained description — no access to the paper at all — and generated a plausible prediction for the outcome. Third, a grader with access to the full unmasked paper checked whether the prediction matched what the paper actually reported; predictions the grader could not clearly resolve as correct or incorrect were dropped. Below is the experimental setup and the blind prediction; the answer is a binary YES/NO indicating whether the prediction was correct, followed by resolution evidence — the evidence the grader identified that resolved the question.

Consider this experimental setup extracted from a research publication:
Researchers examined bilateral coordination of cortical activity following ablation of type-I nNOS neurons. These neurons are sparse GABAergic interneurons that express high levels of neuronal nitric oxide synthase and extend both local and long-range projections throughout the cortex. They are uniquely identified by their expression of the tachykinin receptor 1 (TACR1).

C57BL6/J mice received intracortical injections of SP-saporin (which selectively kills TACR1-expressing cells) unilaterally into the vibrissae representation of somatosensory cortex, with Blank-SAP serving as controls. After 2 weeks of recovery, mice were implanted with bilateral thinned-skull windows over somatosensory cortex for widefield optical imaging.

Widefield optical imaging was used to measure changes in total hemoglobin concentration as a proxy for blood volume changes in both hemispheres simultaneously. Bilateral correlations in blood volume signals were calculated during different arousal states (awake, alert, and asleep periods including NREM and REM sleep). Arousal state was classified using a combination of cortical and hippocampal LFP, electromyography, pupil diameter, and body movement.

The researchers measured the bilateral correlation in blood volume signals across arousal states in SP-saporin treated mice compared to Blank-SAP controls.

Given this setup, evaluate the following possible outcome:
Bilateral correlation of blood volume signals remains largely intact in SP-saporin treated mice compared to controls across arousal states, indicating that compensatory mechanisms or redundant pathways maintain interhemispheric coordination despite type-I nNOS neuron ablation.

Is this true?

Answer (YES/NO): NO